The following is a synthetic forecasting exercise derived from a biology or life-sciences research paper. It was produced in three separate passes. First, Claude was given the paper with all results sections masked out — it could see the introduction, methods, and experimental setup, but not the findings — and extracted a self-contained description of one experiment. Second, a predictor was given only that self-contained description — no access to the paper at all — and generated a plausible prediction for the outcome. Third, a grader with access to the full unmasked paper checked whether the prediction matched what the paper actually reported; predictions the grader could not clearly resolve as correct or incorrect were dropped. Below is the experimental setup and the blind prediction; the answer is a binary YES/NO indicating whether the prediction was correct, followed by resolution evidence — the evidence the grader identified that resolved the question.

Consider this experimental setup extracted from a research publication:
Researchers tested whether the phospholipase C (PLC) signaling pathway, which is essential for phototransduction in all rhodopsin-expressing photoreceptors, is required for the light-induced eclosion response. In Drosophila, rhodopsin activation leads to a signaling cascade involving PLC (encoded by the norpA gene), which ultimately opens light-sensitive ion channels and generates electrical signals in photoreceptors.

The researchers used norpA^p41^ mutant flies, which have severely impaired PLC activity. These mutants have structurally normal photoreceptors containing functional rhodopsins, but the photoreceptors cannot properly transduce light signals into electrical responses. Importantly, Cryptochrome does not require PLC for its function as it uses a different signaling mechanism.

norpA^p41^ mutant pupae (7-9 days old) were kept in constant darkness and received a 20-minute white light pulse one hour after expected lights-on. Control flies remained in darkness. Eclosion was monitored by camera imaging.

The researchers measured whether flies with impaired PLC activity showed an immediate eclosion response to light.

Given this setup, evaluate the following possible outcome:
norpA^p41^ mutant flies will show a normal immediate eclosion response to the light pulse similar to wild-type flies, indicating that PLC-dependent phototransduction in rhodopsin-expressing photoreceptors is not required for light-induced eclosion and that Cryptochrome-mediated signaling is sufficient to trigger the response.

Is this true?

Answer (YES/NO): NO